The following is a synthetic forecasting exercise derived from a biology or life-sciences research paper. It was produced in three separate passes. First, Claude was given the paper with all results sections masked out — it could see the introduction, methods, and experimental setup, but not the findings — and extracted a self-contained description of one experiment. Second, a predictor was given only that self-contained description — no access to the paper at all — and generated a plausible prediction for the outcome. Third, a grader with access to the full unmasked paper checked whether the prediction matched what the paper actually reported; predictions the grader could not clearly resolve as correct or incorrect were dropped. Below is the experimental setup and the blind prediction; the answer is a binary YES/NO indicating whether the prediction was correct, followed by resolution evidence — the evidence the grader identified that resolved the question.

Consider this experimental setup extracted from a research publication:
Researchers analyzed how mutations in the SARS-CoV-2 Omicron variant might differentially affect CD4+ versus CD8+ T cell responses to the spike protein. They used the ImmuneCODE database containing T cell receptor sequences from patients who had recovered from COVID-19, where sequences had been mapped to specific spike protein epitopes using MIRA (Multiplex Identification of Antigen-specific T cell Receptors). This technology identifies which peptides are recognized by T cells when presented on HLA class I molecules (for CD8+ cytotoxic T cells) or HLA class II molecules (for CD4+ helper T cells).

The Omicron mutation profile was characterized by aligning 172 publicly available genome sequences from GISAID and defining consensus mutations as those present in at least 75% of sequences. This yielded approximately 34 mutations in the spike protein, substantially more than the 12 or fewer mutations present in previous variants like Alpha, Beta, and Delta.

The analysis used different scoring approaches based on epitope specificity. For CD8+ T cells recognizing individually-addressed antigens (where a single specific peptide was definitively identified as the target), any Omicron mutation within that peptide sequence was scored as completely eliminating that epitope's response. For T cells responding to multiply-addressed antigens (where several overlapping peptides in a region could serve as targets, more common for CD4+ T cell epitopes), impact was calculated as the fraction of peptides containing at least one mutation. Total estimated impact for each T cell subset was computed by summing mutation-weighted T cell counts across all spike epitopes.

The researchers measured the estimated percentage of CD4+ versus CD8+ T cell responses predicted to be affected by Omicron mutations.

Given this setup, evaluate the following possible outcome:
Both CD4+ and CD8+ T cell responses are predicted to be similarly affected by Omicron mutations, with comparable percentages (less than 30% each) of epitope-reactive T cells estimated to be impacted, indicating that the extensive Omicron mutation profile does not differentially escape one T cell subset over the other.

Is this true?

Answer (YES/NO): NO